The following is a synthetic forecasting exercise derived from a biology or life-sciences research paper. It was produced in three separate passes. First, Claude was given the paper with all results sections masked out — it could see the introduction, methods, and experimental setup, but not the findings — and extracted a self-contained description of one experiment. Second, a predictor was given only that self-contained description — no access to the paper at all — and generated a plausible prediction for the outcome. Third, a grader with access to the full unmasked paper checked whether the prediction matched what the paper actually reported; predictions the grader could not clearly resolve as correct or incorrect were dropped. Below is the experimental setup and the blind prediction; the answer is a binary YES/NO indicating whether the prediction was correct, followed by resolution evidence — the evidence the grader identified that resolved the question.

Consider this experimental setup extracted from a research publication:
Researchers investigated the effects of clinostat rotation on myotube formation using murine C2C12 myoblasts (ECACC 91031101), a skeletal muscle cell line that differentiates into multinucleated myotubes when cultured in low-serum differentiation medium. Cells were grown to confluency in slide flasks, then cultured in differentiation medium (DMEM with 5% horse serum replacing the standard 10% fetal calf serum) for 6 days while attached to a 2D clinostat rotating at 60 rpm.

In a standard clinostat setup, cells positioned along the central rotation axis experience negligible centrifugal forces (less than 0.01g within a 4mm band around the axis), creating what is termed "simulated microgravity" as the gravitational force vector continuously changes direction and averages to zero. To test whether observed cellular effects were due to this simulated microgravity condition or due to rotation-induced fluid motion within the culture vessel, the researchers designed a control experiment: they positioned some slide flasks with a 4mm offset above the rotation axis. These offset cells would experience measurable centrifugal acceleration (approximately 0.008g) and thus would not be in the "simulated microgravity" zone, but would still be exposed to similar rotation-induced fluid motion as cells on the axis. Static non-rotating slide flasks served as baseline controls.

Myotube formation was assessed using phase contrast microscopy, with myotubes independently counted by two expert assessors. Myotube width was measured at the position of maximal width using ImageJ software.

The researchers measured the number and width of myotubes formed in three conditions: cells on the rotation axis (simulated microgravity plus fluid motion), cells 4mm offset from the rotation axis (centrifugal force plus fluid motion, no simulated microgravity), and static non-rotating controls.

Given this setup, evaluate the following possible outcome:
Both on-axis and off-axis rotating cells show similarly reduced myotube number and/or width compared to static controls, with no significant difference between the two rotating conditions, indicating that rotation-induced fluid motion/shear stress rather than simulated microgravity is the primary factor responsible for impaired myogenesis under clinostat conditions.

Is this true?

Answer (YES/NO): YES